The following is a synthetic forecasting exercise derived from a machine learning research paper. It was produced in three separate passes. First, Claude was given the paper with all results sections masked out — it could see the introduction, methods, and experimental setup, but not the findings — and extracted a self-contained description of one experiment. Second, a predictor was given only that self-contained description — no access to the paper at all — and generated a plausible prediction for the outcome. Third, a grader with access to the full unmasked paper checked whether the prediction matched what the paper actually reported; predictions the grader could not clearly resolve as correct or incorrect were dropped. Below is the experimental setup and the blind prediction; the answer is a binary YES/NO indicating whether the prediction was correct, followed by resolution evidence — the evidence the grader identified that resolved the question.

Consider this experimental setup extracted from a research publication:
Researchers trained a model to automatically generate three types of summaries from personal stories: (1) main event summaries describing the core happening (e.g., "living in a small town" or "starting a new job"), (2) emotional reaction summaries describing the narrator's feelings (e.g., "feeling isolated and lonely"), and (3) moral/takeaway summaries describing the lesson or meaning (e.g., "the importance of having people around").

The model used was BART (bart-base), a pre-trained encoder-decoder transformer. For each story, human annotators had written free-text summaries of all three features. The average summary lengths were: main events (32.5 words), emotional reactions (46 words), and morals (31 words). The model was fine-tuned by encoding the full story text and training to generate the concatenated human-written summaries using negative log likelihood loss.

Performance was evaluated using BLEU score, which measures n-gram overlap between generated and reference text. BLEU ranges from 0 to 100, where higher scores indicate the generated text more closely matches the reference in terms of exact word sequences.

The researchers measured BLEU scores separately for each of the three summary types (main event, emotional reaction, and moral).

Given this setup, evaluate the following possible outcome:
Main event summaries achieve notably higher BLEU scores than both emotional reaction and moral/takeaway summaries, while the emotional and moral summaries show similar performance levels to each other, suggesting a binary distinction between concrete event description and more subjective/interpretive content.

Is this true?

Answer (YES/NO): NO